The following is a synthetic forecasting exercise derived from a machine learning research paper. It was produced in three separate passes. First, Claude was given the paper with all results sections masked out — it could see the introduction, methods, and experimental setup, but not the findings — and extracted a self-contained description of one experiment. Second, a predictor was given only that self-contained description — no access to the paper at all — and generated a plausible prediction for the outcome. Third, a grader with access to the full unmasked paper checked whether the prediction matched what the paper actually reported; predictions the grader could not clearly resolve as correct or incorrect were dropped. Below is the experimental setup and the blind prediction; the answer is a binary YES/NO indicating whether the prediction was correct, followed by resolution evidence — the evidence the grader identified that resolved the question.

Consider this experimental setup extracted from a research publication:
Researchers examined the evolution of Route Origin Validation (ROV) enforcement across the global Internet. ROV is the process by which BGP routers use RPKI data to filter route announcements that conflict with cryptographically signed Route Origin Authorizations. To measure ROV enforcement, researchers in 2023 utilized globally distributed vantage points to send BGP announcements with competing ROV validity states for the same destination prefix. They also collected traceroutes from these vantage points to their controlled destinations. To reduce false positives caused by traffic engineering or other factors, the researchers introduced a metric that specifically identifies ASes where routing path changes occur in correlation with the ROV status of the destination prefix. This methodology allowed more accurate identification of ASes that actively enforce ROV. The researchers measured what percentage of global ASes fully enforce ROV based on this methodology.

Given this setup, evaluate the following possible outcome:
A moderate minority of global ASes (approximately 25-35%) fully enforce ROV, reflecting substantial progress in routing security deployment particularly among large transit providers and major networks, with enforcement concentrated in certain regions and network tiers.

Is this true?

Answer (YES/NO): YES